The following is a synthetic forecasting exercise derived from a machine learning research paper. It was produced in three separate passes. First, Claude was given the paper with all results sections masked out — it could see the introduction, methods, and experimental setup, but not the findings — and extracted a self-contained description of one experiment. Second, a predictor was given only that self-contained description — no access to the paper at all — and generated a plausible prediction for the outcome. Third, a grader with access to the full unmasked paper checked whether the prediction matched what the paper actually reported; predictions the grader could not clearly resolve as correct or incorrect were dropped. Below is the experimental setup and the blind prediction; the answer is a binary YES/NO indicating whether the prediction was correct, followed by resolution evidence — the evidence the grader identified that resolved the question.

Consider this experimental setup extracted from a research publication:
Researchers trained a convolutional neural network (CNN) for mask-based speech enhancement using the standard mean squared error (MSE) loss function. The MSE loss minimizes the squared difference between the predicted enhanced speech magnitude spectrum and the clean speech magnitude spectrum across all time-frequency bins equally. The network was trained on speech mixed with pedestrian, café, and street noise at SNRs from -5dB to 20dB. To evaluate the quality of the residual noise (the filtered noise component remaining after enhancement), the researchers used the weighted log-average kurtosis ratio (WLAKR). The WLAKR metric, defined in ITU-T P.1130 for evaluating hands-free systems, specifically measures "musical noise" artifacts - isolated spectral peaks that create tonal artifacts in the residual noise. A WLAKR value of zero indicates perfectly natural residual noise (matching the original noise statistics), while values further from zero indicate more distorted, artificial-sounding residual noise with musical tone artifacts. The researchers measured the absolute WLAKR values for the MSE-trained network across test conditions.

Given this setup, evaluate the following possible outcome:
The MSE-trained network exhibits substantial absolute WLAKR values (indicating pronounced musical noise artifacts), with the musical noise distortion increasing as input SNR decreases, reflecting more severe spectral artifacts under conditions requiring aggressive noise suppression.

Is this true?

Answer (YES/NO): NO